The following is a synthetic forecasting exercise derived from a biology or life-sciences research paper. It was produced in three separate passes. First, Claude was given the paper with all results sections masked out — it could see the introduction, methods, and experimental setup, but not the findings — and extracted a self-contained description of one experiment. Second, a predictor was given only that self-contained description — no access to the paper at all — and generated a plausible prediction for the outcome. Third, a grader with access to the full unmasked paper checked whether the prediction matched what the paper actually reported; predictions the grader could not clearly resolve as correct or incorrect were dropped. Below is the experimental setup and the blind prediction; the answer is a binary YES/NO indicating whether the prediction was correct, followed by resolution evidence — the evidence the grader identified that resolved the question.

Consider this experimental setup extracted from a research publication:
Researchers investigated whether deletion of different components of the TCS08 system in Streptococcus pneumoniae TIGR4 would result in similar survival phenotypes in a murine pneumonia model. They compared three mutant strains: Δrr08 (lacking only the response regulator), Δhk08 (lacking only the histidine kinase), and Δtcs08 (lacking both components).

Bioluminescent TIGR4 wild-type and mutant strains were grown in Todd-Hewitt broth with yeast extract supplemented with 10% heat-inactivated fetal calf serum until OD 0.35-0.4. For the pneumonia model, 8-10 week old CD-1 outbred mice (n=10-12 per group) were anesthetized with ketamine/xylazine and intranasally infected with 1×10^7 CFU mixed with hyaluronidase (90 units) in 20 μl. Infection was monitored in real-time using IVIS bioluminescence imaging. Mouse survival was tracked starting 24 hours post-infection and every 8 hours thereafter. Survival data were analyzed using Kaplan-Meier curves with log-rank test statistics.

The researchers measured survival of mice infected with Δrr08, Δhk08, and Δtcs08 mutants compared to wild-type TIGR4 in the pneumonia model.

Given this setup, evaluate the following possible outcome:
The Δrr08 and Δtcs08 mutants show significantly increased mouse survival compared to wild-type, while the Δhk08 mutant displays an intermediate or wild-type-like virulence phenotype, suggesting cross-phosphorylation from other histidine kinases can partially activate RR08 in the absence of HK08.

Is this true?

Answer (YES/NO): NO